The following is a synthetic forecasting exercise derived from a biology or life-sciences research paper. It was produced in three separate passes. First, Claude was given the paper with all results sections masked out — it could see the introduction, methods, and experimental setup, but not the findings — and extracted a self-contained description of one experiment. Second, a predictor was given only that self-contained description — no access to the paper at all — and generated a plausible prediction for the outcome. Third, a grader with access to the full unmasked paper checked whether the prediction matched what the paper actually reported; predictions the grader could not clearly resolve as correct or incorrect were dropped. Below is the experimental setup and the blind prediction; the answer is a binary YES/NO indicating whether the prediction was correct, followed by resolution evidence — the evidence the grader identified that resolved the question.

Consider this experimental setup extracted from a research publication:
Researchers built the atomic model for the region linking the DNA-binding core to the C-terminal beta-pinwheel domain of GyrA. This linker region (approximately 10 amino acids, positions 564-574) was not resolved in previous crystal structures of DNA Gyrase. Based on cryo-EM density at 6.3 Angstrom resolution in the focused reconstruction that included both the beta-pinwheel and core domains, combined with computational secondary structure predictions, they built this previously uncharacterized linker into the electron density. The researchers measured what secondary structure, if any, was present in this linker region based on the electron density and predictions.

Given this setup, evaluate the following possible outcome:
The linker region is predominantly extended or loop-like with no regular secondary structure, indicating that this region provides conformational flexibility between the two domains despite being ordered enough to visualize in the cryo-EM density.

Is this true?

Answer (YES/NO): NO